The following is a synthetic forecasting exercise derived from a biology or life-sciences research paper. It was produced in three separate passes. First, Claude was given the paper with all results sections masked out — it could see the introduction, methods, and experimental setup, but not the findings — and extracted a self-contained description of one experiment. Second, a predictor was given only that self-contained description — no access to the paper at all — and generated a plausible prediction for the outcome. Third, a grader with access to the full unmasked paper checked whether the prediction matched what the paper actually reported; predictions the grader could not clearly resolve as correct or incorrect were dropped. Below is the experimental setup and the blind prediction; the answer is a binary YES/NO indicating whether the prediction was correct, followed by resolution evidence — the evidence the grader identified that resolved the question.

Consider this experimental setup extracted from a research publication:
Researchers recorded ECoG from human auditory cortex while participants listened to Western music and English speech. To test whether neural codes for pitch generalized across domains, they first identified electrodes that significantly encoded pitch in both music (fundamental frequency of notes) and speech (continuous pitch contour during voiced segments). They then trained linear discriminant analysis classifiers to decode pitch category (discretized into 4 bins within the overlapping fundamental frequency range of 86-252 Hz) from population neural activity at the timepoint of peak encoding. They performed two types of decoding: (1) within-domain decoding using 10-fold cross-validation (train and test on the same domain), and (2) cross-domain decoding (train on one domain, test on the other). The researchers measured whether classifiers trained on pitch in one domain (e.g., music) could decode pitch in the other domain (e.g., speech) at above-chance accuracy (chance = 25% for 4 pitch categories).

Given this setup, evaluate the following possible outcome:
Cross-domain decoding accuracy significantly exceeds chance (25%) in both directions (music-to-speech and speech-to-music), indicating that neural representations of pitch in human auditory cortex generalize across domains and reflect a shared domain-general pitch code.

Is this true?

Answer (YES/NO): YES